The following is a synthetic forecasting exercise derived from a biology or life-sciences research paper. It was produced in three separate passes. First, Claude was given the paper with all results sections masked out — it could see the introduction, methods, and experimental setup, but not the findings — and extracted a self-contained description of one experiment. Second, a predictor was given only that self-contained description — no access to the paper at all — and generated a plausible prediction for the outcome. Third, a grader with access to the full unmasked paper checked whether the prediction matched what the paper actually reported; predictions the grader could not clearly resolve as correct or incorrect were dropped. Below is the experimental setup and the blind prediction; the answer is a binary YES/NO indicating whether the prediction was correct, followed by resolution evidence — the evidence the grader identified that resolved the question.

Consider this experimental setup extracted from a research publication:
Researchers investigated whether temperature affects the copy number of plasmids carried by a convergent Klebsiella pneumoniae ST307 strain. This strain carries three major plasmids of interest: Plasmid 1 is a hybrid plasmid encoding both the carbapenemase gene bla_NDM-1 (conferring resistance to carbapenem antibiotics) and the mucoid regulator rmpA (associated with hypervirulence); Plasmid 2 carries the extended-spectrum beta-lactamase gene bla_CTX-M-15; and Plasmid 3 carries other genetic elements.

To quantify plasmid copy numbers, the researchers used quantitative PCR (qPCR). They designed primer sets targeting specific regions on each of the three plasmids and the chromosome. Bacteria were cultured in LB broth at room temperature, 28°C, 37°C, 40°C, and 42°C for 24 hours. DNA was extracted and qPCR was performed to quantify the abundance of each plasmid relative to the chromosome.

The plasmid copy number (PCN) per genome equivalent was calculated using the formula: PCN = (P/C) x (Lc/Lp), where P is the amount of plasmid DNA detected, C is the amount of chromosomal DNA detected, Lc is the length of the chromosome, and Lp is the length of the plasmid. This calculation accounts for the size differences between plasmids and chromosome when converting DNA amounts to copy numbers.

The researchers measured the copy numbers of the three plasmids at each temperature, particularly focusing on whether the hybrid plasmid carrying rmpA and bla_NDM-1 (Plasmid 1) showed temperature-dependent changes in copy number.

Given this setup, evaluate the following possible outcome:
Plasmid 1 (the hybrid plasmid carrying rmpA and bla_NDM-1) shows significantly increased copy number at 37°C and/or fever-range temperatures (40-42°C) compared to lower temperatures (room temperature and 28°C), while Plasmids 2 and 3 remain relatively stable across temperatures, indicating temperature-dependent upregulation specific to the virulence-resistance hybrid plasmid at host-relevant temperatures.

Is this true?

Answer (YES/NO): NO